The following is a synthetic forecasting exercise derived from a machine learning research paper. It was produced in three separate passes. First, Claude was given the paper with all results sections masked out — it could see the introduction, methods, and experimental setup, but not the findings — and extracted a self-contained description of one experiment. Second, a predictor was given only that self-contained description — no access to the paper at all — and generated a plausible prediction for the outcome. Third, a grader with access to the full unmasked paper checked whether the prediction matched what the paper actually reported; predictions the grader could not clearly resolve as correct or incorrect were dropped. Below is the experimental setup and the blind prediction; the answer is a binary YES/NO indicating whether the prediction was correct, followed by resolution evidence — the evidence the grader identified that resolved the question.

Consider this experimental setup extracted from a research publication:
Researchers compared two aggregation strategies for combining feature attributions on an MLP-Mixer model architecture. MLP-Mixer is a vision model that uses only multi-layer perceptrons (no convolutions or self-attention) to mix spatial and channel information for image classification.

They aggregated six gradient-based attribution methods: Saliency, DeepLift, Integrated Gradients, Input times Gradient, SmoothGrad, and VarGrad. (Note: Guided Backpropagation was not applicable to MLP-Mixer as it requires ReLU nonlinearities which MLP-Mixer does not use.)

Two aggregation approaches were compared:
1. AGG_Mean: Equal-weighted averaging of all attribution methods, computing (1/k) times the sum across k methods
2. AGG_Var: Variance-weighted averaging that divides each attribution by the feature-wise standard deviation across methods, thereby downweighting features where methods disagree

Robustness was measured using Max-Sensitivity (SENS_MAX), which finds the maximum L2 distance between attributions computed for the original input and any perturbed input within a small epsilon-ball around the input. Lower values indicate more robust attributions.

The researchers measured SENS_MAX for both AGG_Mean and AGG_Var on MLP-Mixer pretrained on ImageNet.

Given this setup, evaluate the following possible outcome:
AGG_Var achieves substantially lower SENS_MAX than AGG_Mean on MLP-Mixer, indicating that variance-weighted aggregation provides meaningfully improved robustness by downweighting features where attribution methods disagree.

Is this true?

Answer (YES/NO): NO